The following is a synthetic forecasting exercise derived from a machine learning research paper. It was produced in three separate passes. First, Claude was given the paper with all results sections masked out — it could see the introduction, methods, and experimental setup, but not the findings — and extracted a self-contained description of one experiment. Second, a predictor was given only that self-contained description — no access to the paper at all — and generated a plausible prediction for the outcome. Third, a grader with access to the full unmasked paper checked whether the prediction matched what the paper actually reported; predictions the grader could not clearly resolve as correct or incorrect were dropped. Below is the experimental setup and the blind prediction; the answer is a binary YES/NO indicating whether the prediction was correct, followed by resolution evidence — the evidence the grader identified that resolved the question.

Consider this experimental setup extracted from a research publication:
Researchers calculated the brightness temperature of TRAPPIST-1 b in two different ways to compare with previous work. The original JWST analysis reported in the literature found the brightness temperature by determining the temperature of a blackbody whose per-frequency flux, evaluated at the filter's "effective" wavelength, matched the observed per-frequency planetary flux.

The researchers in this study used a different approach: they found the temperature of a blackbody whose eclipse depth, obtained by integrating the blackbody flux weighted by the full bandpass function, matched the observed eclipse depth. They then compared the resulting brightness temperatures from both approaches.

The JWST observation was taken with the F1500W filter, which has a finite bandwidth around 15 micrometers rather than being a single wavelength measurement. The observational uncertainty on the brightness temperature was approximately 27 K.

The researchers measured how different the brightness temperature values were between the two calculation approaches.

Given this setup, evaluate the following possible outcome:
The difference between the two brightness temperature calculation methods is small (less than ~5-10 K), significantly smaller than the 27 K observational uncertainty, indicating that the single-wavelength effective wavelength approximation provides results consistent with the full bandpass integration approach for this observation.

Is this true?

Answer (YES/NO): YES